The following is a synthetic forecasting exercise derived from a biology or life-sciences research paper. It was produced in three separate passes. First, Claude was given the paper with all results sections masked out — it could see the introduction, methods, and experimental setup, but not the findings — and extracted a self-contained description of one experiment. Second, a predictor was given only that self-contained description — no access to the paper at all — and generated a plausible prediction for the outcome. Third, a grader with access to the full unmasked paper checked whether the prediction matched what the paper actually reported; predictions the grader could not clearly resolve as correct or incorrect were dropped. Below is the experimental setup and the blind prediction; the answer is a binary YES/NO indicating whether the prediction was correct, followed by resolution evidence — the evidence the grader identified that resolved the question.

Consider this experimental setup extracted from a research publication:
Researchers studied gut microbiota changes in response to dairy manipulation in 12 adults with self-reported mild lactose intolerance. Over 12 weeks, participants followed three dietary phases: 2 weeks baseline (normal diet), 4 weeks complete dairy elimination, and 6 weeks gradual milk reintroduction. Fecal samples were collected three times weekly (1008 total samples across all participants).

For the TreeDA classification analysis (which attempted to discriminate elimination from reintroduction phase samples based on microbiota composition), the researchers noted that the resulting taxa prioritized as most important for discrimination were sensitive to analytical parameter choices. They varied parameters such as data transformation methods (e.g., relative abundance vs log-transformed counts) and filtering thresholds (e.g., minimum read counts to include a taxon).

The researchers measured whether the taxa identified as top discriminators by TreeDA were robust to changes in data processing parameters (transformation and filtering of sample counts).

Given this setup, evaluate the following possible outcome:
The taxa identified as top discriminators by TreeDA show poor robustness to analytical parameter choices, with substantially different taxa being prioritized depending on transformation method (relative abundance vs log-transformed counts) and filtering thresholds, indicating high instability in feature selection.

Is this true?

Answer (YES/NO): YES